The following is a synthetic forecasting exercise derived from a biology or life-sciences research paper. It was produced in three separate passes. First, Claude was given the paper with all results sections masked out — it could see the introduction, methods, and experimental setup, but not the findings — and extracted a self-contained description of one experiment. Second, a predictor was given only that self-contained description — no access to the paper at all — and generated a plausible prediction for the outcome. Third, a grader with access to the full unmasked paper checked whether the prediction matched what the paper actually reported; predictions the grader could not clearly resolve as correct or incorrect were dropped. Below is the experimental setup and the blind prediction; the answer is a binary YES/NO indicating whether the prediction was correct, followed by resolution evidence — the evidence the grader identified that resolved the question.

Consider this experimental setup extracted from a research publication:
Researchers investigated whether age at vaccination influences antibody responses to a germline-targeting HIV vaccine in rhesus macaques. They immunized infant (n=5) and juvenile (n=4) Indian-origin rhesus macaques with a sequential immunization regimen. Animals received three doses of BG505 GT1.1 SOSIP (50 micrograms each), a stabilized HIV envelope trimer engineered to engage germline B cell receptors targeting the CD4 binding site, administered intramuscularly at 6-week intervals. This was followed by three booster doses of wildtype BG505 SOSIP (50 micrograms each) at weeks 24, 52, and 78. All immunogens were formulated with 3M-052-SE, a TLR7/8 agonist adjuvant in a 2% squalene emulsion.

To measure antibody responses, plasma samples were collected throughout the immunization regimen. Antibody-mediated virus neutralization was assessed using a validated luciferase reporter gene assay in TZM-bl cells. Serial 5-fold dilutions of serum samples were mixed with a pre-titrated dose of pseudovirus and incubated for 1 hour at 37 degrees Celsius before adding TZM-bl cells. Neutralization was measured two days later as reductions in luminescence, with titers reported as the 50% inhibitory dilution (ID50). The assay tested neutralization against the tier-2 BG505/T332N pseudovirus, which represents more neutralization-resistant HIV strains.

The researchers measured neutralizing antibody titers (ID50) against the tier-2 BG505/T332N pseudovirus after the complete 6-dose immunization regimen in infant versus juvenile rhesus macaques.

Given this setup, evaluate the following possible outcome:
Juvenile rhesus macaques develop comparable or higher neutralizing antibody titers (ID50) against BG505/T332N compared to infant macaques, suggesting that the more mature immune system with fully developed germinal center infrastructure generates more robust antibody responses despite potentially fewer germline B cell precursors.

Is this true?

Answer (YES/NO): YES